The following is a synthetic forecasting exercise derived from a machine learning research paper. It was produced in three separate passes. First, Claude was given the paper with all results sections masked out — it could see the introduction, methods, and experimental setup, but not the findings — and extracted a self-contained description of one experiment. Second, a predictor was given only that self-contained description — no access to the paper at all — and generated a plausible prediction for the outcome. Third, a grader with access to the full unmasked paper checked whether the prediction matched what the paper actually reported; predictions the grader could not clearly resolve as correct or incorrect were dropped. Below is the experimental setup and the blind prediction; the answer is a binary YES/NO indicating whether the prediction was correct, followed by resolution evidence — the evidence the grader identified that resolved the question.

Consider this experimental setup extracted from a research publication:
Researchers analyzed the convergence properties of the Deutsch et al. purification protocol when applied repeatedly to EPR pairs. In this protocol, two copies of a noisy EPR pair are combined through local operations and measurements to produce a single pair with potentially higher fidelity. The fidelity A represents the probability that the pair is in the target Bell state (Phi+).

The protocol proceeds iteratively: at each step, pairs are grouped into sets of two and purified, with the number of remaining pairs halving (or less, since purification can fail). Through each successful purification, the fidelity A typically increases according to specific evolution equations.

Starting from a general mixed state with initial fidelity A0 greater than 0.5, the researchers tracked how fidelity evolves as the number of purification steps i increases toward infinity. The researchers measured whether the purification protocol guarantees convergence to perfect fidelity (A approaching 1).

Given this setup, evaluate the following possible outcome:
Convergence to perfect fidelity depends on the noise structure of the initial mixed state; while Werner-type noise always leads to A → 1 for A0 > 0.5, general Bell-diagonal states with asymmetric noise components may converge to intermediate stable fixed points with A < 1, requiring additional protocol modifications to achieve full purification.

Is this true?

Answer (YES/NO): NO